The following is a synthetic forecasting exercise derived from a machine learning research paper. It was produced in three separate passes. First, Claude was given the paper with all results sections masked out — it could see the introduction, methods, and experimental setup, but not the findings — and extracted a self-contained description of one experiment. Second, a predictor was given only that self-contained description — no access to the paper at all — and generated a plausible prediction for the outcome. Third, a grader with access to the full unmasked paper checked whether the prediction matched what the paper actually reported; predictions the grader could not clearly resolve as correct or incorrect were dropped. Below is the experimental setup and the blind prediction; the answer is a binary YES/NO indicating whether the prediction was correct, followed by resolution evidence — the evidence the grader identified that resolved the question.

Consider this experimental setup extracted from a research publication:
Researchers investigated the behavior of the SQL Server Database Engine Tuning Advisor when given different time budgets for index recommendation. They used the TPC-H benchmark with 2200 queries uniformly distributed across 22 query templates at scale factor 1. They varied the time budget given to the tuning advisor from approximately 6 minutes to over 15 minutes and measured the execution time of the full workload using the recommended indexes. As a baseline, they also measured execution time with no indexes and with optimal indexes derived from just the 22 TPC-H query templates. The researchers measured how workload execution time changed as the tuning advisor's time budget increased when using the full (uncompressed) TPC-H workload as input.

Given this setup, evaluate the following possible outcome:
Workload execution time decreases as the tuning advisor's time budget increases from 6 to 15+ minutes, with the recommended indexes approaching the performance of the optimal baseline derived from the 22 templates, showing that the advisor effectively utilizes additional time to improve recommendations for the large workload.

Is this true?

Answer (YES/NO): NO